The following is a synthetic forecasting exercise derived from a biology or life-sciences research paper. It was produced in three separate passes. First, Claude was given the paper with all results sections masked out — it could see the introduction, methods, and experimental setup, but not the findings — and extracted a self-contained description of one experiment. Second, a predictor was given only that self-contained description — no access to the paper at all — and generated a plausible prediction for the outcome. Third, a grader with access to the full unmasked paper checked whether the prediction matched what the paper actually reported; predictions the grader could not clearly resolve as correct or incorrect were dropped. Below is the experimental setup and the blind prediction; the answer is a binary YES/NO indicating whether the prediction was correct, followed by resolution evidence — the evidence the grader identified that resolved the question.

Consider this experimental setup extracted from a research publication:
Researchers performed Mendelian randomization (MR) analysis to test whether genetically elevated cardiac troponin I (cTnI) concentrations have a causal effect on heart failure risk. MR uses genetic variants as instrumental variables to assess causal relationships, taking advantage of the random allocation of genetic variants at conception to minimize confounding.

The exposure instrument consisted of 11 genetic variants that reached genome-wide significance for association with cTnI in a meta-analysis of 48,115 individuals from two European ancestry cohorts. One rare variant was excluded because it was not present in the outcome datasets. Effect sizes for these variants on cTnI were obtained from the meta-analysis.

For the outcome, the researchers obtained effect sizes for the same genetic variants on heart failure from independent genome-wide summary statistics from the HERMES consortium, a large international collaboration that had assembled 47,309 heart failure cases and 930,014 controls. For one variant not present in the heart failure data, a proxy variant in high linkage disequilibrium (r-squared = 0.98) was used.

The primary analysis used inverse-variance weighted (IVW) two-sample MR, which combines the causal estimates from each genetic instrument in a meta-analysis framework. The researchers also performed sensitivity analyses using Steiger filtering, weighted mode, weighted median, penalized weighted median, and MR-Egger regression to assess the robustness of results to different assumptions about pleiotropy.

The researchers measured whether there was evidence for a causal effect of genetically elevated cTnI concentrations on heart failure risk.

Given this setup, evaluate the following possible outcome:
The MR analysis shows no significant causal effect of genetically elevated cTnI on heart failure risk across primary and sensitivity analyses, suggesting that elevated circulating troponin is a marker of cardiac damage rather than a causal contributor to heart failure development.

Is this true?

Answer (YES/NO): NO